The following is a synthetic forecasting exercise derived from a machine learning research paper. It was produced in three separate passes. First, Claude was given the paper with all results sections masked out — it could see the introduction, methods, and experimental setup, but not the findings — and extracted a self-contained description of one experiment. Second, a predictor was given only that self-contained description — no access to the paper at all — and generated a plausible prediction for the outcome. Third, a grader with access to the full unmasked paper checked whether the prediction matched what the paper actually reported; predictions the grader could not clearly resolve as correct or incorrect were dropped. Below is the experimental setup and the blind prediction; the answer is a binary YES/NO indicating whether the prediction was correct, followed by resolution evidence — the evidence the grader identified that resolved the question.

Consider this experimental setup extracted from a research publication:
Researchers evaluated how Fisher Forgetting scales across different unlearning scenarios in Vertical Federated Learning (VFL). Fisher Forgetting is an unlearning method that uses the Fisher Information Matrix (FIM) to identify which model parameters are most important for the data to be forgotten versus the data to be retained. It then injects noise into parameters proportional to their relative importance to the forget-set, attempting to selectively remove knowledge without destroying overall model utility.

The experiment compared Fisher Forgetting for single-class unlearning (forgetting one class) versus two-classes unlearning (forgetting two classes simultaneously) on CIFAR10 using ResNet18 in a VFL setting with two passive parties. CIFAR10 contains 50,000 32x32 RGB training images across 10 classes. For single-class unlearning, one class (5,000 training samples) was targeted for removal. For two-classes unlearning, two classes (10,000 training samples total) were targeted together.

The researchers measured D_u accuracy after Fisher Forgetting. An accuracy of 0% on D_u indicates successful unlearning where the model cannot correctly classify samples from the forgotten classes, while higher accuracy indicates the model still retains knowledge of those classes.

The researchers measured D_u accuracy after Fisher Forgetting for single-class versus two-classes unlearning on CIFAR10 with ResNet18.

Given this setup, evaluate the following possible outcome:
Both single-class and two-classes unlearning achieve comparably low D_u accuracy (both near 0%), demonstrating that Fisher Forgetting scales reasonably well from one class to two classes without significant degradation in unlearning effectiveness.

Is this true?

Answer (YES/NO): NO